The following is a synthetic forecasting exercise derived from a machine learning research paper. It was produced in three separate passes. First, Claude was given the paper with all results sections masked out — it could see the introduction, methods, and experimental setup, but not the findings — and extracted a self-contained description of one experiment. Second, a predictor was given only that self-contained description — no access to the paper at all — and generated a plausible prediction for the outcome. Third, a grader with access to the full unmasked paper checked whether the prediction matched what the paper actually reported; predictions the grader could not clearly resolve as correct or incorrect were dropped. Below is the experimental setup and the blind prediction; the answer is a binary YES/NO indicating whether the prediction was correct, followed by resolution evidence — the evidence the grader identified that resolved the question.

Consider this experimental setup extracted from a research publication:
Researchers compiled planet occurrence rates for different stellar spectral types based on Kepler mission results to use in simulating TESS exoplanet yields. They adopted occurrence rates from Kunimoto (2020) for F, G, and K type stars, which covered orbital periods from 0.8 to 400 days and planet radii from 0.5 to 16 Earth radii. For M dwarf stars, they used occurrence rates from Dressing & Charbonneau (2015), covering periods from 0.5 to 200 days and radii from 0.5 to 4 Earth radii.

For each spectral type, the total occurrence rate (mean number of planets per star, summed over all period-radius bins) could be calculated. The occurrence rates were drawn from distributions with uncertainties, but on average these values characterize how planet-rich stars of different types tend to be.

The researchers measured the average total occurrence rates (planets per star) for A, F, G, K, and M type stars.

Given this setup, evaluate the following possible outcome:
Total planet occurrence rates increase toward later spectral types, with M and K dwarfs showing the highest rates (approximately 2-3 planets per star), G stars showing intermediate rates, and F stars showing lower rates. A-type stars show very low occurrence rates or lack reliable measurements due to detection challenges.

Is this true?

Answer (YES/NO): NO